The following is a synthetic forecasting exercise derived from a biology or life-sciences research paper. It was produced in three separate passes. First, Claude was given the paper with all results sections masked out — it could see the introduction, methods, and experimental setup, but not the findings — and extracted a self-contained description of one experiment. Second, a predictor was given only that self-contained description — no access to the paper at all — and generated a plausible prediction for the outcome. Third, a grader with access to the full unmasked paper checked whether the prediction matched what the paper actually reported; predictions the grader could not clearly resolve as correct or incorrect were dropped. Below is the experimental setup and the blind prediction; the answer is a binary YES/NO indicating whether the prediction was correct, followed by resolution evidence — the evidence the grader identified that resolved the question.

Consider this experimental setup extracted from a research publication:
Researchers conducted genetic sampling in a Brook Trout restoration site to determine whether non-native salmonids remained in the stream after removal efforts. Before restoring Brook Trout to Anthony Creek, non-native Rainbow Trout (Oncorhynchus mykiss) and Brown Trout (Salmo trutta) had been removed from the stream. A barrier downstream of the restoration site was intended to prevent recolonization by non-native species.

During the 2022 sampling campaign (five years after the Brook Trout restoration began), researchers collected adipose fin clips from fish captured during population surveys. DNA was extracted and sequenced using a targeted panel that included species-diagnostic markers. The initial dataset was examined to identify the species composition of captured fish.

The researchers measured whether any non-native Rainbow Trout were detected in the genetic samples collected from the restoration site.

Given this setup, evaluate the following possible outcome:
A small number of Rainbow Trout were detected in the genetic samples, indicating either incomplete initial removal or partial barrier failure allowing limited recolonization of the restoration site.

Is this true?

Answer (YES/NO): YES